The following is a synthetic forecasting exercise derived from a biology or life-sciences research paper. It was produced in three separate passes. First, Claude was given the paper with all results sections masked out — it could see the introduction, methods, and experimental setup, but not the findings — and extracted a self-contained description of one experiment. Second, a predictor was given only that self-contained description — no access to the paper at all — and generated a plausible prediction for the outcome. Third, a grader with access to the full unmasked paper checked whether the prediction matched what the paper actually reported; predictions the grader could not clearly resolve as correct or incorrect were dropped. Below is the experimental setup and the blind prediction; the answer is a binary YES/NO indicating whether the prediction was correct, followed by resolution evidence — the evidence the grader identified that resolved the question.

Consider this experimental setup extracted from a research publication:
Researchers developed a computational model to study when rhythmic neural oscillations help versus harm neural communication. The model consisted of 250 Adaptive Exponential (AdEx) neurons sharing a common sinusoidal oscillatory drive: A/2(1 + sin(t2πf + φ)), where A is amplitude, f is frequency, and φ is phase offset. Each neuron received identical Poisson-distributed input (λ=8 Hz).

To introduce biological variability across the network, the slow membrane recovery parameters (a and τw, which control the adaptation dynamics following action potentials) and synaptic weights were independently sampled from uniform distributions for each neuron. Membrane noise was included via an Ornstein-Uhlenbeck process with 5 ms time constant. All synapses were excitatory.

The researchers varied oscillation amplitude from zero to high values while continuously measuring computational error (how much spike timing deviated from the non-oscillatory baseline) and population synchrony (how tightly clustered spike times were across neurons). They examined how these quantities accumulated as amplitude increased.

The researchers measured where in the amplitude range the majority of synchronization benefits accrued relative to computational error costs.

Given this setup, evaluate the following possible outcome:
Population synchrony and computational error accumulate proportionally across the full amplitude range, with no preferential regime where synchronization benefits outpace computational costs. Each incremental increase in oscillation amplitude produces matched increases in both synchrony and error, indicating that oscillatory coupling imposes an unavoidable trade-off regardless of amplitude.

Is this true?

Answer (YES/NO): NO